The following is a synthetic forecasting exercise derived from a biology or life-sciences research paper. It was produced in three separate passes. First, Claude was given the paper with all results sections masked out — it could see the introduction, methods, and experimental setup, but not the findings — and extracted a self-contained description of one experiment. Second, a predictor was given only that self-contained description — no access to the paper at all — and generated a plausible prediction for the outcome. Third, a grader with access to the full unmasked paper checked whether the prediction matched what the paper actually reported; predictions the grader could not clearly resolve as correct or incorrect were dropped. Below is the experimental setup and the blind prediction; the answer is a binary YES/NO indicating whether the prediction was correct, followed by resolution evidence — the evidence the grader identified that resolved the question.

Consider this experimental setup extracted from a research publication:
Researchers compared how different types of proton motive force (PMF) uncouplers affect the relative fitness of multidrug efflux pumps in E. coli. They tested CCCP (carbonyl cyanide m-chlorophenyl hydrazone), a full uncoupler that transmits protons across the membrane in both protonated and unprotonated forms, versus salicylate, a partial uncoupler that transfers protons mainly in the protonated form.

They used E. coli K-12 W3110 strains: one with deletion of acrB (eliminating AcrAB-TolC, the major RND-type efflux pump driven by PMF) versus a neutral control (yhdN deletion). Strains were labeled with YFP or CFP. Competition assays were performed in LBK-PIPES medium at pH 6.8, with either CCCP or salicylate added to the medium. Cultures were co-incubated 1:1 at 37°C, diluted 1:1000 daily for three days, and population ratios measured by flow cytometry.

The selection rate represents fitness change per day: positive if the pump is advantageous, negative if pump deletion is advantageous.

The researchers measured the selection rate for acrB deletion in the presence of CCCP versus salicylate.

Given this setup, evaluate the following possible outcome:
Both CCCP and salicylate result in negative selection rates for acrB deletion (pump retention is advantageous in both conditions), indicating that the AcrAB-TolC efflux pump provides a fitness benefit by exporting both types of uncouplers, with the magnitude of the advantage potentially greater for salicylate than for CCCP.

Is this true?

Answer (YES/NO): NO